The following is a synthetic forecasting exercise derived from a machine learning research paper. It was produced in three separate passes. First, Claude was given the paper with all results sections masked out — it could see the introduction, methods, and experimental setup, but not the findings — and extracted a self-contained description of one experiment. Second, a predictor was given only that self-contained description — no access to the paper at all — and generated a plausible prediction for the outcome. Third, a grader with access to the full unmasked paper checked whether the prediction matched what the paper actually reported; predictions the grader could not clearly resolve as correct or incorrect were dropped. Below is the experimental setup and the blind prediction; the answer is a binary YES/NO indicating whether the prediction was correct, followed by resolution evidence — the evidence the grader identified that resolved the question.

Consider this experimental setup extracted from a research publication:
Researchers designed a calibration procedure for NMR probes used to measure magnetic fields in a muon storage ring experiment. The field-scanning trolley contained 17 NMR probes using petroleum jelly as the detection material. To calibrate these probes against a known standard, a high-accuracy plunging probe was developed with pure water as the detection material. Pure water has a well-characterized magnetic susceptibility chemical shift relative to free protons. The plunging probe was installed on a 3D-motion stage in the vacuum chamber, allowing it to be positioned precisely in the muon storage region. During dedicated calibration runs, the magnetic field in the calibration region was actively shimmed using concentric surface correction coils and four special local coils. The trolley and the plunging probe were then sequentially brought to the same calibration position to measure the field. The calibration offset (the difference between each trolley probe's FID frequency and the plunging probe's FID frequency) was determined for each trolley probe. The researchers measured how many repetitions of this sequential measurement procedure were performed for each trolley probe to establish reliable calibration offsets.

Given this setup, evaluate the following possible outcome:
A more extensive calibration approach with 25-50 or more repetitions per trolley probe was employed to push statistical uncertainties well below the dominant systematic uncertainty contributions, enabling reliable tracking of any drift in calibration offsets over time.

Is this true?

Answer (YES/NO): NO